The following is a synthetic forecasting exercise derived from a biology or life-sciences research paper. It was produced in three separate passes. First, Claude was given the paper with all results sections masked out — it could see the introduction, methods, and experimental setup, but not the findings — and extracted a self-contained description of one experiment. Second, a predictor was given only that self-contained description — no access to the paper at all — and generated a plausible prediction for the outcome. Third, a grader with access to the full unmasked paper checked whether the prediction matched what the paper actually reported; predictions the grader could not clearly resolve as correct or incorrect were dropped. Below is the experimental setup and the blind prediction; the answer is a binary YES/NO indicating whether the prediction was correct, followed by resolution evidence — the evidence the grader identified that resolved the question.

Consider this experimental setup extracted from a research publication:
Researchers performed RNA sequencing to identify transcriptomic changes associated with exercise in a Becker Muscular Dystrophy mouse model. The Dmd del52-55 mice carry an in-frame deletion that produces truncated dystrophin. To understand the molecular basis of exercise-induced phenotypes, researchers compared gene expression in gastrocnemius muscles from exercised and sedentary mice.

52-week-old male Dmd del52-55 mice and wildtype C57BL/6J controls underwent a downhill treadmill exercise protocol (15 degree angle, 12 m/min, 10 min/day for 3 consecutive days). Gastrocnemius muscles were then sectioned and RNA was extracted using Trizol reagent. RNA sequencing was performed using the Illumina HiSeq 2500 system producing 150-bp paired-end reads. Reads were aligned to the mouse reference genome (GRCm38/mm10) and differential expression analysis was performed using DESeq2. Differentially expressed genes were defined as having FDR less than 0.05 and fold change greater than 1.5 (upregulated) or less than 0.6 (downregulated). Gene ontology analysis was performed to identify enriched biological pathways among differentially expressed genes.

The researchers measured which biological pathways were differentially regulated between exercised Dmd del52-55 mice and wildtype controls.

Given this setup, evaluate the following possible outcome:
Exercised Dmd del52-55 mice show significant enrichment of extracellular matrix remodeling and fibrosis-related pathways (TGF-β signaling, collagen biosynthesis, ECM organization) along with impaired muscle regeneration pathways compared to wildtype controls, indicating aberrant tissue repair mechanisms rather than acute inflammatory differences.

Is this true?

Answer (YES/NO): NO